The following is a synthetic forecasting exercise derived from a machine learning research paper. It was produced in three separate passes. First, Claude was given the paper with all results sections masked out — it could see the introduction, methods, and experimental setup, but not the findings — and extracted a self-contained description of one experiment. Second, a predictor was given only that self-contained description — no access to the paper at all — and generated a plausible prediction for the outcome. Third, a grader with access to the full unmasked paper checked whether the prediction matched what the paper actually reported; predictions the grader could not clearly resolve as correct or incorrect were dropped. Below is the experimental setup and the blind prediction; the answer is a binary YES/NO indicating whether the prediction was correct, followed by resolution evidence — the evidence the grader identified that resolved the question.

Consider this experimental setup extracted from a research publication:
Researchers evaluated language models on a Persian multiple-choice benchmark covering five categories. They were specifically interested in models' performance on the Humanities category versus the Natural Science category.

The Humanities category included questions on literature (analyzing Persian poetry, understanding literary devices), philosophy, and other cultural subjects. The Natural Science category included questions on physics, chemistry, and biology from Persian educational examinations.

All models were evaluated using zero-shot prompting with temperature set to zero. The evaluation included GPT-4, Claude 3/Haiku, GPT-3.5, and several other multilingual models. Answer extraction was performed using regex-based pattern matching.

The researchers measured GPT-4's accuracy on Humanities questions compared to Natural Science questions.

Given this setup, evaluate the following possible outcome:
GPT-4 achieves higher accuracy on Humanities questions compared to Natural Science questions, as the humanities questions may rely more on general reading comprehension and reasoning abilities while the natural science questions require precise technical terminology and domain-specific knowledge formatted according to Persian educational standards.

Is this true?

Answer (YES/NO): NO